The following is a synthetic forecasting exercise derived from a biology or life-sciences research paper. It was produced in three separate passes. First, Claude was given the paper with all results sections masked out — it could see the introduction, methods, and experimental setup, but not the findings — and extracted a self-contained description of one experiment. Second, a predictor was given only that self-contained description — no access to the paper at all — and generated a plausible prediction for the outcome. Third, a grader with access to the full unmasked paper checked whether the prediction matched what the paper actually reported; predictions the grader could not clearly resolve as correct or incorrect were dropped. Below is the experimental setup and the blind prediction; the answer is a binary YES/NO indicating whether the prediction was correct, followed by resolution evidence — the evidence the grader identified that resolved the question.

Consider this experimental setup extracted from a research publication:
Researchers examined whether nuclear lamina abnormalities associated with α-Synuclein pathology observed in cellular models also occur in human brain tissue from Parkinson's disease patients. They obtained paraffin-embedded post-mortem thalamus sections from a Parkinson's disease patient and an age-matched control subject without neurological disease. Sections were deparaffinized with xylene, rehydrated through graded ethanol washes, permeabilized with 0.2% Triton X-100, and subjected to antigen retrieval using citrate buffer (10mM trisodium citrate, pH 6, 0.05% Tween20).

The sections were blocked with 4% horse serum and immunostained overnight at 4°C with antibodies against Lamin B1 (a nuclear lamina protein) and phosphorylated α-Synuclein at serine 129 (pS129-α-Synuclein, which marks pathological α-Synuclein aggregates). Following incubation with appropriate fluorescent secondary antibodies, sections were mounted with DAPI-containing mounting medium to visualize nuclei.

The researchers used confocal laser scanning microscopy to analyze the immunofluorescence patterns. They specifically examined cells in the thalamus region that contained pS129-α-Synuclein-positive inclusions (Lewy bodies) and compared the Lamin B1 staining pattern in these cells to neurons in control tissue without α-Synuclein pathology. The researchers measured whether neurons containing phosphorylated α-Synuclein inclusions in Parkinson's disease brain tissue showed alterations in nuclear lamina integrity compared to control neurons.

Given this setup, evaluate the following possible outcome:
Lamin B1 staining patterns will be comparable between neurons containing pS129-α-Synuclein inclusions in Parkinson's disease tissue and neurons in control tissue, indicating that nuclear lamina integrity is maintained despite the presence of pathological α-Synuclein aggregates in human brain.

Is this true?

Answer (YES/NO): NO